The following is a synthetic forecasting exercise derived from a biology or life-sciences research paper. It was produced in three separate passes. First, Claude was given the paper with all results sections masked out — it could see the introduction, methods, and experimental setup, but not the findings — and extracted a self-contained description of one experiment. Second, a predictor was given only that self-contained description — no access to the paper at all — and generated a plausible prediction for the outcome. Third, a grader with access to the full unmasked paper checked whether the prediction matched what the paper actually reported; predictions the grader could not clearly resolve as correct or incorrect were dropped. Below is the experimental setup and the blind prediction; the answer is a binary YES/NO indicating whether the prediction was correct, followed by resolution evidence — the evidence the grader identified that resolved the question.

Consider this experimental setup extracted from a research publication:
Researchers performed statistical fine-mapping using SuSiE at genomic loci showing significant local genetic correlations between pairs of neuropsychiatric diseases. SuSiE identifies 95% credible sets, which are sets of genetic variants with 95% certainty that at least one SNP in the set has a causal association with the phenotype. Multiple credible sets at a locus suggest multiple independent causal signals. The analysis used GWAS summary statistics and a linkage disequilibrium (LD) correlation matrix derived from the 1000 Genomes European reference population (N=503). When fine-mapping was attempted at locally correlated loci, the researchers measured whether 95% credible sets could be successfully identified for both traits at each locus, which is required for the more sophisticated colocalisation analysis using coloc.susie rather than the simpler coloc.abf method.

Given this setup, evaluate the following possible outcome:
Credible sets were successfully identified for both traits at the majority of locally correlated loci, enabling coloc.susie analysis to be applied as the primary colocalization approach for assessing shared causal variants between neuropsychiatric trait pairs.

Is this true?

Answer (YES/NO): NO